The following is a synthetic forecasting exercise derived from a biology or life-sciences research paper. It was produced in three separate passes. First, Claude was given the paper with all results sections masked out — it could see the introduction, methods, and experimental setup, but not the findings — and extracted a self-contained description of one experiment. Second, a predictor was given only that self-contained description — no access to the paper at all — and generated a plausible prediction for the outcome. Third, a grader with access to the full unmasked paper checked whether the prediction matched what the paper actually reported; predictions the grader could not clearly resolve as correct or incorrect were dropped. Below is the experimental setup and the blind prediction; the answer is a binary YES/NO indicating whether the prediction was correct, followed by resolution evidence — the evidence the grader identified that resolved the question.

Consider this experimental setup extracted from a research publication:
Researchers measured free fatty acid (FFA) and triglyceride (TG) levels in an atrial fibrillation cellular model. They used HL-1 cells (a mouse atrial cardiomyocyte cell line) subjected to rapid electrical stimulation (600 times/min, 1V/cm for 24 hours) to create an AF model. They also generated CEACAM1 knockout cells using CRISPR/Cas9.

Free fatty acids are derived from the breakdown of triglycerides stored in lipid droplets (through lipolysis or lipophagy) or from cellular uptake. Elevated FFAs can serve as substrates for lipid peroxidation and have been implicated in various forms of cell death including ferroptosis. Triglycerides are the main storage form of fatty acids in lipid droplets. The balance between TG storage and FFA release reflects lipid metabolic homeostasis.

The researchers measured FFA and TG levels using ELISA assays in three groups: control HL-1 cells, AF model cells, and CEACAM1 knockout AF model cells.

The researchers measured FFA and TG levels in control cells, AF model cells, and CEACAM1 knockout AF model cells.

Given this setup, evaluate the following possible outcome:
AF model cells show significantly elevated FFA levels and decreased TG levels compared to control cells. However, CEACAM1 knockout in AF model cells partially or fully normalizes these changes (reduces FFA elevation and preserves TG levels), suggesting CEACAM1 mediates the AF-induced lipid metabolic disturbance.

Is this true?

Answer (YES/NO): NO